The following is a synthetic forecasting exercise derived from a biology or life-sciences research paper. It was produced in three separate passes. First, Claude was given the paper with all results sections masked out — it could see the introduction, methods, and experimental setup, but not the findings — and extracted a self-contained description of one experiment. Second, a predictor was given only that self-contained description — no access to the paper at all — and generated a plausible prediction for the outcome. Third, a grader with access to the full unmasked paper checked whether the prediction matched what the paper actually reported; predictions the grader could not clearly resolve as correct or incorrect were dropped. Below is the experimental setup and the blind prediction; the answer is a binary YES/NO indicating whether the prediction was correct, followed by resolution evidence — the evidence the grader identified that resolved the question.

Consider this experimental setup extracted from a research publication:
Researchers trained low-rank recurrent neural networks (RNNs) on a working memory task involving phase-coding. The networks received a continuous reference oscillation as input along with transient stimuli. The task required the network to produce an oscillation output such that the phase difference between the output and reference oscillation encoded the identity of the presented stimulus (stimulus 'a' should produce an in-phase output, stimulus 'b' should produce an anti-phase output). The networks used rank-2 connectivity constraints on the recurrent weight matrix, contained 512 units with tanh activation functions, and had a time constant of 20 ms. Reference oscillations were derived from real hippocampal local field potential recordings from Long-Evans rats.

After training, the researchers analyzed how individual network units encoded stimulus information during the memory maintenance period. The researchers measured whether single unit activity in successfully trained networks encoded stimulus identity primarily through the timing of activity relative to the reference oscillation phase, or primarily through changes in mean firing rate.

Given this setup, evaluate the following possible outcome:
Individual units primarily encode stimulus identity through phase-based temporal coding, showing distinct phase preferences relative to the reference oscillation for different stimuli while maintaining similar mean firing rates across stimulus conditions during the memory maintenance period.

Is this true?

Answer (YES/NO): YES